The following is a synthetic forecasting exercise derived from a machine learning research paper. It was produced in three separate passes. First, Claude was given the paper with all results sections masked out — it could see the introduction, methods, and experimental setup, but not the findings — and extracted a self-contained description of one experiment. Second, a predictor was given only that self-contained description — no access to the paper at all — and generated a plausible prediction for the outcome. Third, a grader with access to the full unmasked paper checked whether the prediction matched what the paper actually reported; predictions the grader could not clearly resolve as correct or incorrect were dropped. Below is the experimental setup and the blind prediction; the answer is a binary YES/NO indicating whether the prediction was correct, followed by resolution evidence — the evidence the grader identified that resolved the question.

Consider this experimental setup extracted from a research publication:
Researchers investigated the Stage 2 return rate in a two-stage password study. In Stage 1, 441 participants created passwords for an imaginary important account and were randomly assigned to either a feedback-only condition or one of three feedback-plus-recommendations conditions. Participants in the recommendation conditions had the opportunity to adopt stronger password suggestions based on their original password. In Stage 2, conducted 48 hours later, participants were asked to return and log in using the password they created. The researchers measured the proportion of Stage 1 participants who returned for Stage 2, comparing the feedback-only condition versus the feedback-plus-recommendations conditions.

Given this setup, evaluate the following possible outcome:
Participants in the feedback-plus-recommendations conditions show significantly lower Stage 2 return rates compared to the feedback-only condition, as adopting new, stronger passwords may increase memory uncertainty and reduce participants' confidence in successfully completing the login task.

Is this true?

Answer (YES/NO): NO